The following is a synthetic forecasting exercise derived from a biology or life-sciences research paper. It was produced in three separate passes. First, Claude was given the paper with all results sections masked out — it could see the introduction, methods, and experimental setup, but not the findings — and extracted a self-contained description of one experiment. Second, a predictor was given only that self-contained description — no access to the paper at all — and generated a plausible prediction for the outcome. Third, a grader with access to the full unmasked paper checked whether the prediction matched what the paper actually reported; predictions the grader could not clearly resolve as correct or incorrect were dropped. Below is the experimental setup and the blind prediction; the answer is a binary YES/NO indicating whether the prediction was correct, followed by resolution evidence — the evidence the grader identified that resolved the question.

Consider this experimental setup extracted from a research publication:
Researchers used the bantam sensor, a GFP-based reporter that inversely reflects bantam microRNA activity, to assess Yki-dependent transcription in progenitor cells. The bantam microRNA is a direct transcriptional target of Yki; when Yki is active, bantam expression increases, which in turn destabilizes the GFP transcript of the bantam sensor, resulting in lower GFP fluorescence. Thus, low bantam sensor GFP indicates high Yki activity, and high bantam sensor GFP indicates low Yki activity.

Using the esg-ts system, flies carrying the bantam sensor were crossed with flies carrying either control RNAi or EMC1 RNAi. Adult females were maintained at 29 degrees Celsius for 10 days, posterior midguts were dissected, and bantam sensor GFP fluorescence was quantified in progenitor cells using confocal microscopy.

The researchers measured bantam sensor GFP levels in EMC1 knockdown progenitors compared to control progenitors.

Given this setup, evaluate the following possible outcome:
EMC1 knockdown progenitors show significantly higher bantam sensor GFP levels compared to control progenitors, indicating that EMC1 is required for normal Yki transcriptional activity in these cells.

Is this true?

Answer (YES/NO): NO